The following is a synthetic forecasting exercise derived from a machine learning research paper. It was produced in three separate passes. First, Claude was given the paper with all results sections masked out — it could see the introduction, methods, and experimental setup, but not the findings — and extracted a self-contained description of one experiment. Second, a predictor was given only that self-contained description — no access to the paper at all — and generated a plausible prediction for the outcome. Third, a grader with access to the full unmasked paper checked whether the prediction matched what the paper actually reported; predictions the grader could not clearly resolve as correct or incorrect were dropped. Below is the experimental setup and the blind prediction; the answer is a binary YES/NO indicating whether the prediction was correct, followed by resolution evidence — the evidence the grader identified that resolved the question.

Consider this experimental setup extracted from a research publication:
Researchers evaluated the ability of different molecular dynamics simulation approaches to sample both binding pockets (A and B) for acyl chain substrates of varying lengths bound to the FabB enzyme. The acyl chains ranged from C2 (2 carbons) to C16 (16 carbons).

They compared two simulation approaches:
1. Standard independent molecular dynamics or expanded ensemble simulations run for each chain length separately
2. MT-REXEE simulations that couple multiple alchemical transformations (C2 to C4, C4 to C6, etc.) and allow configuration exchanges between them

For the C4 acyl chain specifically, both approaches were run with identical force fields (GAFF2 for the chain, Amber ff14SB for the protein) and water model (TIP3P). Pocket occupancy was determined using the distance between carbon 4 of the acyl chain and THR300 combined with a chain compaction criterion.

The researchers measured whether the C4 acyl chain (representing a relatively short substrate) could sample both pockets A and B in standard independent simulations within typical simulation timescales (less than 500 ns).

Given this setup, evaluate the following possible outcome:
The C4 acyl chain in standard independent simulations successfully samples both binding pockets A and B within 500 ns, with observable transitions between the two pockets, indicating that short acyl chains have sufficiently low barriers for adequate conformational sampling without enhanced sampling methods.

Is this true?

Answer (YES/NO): NO